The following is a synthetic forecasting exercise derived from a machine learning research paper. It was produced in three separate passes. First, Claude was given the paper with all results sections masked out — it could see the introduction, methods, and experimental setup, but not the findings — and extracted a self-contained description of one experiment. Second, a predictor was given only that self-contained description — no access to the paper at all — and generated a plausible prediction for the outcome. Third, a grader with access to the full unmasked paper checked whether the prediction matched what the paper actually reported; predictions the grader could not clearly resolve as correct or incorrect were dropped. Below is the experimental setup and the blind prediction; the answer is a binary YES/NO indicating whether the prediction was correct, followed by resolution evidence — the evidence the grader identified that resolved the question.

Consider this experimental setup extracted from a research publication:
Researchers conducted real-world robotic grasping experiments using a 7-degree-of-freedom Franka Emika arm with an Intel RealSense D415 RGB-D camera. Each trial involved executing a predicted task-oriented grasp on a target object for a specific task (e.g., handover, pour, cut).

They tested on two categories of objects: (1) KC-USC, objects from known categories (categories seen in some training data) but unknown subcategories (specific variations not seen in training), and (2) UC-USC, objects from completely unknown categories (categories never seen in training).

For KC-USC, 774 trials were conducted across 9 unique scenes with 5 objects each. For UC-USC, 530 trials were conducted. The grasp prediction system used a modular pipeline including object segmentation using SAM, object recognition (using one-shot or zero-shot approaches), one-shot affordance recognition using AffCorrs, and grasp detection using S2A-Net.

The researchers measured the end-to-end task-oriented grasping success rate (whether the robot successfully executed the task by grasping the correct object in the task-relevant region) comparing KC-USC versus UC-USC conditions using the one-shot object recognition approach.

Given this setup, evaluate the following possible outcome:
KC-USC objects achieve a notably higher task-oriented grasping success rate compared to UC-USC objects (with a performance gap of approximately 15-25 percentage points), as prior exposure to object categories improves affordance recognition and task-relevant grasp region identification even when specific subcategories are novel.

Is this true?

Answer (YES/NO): NO